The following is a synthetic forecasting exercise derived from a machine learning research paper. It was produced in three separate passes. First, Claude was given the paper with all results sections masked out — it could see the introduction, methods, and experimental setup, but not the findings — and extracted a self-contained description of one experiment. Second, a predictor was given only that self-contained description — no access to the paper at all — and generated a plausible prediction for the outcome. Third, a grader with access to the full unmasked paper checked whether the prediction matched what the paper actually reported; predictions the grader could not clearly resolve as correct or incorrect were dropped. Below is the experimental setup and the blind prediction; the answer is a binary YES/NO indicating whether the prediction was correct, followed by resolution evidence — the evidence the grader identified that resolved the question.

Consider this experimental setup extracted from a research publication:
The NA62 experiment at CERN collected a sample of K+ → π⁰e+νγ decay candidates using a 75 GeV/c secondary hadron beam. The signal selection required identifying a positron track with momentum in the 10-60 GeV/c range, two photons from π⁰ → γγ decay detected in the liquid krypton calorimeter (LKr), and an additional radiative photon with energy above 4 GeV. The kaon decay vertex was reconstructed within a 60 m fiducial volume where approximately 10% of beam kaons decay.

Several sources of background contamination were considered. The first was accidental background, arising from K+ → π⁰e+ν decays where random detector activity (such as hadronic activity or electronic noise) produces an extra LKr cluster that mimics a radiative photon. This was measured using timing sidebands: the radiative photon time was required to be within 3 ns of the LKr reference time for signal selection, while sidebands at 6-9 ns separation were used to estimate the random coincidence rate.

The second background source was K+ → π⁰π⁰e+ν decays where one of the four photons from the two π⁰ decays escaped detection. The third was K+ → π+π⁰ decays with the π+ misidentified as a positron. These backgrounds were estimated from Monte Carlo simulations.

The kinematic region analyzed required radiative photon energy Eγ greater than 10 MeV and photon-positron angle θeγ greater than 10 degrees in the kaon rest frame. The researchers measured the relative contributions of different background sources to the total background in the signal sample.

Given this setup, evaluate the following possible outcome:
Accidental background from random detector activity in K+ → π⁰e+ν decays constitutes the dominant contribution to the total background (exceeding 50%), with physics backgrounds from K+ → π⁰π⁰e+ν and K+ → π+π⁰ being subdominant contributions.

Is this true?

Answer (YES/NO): YES